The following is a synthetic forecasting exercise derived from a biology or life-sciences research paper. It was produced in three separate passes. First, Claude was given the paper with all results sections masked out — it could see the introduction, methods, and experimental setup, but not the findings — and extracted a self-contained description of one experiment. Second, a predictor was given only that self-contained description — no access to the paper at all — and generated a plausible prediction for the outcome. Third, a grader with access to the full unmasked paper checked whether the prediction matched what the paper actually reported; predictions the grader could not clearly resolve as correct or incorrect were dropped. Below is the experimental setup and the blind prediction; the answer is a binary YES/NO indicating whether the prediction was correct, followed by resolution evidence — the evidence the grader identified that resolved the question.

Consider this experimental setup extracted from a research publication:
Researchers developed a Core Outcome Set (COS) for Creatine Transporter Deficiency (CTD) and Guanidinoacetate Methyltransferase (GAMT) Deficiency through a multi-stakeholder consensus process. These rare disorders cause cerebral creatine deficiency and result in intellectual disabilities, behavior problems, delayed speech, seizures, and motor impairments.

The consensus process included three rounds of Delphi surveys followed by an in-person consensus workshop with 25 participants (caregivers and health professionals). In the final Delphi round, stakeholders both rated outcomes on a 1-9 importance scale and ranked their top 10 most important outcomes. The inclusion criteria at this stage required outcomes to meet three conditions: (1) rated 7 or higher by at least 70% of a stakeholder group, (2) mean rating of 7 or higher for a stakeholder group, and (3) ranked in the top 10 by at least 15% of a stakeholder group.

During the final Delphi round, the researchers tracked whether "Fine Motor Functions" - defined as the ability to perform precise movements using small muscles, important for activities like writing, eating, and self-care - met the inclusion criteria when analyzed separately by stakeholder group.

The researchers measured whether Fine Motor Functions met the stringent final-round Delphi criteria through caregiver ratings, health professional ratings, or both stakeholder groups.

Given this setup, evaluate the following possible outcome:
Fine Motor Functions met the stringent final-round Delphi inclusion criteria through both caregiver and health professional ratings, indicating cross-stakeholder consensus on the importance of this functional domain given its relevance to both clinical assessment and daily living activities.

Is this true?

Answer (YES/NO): NO